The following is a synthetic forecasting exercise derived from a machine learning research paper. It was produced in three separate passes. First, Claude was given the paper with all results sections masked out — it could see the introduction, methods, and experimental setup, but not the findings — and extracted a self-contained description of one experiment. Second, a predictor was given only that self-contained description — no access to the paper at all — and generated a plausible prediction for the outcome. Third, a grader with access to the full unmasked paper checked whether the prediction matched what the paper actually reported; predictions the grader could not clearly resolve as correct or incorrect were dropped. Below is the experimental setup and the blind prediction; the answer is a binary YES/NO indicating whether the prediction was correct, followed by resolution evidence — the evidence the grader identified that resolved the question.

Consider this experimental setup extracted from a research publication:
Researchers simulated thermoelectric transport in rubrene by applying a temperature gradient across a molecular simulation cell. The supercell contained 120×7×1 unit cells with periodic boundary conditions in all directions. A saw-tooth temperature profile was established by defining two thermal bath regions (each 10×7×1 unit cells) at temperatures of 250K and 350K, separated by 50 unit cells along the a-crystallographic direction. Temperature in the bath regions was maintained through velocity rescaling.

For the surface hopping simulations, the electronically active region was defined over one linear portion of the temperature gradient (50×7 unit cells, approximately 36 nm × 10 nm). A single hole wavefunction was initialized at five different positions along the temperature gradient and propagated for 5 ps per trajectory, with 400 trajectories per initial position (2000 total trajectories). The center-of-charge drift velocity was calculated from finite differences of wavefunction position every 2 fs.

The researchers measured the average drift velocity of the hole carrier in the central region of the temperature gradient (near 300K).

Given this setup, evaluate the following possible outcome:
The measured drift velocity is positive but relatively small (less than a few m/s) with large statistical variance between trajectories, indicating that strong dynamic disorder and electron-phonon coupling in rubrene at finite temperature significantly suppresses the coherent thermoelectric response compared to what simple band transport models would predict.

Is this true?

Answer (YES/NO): NO